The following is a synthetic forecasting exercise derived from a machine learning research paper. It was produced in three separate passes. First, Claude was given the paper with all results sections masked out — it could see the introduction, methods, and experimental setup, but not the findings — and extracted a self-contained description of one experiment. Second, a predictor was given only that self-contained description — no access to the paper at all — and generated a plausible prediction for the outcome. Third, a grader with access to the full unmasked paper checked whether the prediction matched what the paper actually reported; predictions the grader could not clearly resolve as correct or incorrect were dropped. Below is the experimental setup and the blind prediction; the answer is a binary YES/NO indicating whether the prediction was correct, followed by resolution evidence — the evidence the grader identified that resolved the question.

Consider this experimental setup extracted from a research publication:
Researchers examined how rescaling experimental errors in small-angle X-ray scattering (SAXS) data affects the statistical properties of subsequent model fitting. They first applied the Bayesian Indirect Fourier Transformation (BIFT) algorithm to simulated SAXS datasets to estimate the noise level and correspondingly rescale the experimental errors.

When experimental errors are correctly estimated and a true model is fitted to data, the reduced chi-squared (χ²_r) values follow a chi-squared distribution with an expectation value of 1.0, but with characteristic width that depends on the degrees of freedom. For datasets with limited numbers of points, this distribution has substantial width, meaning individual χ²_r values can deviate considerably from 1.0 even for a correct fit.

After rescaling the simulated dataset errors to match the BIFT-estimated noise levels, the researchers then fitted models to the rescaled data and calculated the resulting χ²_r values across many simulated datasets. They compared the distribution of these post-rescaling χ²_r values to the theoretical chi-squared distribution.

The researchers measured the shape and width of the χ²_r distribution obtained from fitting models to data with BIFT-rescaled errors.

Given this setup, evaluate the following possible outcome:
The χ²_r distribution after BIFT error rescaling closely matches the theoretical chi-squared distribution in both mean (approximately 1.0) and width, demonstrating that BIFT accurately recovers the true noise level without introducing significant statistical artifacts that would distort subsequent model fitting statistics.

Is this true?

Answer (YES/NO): NO